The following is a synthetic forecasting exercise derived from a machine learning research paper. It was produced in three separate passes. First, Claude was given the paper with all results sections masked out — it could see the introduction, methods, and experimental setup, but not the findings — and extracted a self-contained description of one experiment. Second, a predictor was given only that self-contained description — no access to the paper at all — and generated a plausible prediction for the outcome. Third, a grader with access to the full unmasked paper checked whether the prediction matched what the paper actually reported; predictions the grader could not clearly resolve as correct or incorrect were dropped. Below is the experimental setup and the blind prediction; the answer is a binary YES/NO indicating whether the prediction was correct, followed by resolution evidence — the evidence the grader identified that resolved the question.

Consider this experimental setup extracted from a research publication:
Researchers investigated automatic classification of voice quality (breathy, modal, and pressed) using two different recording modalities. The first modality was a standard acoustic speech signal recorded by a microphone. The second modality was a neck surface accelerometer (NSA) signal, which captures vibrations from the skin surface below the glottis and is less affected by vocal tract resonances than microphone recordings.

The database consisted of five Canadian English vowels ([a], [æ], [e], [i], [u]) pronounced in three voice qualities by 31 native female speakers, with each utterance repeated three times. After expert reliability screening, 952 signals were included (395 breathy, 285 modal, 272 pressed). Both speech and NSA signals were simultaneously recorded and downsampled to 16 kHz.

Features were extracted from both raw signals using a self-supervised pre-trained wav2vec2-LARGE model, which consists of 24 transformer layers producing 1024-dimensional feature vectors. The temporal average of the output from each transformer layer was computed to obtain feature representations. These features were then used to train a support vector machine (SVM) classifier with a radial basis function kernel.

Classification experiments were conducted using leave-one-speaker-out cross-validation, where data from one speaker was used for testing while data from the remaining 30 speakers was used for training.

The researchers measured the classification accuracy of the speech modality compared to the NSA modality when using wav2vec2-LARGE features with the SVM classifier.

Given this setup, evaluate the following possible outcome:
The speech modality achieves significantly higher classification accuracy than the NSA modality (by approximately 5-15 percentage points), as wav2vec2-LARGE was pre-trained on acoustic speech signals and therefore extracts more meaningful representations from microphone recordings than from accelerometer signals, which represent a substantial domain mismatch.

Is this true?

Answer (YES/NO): NO